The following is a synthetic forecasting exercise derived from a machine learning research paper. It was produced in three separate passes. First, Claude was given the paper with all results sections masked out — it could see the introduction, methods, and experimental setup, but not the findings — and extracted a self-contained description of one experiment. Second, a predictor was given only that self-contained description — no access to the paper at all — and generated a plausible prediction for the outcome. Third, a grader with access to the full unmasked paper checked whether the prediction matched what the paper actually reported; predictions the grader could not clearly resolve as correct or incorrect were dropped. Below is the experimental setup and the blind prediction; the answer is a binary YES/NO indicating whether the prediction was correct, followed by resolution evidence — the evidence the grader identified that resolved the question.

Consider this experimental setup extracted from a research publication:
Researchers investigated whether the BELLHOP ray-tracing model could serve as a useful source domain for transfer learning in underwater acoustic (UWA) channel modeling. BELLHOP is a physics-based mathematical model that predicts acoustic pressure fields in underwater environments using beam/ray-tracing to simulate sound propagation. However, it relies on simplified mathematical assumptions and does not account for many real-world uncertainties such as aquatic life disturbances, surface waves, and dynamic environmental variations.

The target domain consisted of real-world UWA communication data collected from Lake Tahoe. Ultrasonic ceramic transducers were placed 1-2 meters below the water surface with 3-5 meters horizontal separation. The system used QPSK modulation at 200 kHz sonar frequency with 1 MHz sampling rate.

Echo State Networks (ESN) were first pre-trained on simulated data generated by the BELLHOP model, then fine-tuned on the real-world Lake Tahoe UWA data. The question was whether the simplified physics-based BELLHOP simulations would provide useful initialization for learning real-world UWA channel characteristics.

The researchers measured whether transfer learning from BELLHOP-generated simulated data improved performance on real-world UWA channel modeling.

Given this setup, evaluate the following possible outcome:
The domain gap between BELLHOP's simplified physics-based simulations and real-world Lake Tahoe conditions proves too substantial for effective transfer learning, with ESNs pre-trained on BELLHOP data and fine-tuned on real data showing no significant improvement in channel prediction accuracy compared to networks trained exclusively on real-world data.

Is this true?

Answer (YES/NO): YES